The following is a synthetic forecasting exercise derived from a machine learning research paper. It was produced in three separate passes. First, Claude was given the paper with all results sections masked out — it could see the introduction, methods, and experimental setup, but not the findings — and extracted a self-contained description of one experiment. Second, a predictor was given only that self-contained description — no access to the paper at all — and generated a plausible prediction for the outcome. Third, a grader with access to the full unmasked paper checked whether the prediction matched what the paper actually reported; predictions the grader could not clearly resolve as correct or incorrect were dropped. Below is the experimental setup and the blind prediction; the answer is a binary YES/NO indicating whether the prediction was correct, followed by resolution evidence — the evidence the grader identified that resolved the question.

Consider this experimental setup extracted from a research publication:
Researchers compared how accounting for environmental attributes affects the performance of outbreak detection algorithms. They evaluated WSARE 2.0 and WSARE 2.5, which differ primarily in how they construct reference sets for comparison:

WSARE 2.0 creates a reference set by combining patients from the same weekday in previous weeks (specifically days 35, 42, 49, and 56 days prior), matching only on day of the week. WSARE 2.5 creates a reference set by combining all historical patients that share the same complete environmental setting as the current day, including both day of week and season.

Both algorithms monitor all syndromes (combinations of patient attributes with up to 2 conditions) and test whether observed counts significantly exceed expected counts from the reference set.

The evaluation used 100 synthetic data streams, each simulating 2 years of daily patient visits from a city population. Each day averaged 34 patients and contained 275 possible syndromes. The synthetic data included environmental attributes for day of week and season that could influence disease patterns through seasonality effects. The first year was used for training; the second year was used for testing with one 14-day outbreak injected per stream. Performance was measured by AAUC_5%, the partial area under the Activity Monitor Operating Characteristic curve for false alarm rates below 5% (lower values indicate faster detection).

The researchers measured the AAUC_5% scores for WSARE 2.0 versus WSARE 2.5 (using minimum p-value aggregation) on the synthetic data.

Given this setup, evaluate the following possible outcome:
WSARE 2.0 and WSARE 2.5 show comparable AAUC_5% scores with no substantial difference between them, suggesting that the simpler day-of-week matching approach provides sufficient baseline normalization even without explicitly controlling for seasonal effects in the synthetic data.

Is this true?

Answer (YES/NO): NO